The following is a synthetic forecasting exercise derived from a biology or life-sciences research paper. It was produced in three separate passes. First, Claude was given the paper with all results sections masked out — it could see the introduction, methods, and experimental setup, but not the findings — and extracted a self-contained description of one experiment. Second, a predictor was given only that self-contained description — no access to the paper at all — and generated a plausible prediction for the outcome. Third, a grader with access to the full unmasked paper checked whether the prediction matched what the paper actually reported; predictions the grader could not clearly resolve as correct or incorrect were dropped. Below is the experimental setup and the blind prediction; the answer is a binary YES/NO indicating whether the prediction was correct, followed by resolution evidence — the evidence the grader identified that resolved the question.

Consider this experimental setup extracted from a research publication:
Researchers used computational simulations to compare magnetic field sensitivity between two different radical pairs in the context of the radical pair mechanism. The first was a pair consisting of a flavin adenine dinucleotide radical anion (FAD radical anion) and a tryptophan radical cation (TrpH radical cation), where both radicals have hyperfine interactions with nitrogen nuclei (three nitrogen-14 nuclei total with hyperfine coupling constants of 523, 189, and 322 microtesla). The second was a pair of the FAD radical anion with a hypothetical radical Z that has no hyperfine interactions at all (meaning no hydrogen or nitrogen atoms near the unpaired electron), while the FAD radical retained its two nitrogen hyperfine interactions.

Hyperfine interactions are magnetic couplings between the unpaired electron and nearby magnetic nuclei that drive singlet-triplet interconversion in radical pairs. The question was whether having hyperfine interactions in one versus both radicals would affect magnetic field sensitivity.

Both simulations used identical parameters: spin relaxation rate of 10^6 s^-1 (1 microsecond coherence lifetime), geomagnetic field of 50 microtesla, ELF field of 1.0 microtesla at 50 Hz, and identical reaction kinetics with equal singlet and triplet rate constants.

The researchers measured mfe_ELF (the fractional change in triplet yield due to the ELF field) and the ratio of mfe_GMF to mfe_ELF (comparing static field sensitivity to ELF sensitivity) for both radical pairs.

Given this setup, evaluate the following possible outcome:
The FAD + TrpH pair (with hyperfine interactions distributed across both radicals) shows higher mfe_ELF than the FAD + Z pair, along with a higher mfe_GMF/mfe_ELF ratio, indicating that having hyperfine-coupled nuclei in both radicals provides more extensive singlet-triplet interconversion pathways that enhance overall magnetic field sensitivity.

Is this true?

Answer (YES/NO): NO